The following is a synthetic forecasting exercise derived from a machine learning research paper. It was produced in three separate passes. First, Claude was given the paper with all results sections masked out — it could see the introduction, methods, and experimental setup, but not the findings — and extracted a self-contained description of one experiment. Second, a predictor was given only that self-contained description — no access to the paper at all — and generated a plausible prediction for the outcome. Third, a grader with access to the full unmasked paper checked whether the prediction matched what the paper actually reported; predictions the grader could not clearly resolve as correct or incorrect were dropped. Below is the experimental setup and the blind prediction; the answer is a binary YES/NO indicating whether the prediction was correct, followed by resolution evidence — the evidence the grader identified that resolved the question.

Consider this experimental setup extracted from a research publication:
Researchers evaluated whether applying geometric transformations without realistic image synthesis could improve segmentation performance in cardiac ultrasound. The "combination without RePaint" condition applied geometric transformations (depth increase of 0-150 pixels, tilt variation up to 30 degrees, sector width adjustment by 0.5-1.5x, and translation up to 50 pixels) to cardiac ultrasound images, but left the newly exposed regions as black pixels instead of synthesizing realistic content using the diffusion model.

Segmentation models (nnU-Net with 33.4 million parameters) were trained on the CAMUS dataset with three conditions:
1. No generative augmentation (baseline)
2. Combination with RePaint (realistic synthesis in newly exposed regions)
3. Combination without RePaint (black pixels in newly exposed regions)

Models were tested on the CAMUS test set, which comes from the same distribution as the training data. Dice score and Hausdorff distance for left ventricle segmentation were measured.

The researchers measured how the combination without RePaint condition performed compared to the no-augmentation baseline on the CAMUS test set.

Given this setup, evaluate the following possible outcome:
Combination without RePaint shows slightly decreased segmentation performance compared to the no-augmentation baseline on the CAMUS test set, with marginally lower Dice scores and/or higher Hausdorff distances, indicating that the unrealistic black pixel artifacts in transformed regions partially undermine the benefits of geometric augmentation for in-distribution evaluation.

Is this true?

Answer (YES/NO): YES